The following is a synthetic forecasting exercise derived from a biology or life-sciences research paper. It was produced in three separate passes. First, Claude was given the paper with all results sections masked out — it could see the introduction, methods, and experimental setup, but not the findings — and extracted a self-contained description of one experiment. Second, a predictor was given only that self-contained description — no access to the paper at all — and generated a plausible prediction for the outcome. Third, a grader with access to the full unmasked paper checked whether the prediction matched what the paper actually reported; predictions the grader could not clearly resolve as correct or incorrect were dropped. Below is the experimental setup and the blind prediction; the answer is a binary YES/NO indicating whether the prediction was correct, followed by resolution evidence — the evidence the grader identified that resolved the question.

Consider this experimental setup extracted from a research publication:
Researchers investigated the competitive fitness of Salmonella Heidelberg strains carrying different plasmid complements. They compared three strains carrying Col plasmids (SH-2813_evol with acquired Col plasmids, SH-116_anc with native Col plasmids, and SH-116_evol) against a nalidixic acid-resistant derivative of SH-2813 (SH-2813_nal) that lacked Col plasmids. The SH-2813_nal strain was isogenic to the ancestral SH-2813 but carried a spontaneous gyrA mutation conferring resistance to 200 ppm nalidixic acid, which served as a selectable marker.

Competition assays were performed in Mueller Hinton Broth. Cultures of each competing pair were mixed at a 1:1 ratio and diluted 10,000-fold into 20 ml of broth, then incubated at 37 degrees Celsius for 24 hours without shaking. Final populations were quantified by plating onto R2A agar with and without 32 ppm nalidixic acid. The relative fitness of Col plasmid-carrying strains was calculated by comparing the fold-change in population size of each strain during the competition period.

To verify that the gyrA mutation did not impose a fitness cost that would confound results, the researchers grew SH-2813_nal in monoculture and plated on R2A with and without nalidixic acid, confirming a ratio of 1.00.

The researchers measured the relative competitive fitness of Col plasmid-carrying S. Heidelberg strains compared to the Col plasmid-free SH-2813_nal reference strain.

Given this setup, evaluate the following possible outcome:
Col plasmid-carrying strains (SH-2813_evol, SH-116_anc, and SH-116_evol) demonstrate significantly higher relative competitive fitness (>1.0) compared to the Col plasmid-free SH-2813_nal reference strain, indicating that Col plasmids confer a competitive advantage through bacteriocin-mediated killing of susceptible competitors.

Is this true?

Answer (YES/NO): NO